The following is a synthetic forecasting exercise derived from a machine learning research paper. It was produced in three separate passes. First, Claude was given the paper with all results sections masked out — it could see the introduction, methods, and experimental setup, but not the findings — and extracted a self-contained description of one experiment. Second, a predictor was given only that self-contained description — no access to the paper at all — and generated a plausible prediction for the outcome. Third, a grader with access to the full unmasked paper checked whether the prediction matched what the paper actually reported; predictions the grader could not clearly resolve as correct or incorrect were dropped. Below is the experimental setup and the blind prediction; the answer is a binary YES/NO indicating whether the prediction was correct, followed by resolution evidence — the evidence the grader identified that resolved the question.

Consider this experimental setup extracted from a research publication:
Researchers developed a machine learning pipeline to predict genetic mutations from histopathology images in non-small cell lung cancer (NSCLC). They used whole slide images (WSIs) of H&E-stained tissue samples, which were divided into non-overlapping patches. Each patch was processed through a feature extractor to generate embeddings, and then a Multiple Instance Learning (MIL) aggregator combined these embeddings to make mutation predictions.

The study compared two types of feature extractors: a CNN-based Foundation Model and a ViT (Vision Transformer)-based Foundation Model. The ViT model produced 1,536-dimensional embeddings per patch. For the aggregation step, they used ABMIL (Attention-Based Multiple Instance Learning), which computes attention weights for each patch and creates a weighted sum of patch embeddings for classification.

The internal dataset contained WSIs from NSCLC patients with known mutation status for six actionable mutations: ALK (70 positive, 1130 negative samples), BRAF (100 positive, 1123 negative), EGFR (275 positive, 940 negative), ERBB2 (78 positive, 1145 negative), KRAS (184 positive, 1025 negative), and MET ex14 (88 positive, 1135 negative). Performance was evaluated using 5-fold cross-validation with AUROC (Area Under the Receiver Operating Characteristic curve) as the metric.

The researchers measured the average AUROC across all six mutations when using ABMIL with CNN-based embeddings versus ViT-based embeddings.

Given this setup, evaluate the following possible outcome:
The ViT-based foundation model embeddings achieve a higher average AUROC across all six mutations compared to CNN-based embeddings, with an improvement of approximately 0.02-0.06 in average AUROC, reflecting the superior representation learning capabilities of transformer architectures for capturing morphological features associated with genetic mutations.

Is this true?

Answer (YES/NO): YES